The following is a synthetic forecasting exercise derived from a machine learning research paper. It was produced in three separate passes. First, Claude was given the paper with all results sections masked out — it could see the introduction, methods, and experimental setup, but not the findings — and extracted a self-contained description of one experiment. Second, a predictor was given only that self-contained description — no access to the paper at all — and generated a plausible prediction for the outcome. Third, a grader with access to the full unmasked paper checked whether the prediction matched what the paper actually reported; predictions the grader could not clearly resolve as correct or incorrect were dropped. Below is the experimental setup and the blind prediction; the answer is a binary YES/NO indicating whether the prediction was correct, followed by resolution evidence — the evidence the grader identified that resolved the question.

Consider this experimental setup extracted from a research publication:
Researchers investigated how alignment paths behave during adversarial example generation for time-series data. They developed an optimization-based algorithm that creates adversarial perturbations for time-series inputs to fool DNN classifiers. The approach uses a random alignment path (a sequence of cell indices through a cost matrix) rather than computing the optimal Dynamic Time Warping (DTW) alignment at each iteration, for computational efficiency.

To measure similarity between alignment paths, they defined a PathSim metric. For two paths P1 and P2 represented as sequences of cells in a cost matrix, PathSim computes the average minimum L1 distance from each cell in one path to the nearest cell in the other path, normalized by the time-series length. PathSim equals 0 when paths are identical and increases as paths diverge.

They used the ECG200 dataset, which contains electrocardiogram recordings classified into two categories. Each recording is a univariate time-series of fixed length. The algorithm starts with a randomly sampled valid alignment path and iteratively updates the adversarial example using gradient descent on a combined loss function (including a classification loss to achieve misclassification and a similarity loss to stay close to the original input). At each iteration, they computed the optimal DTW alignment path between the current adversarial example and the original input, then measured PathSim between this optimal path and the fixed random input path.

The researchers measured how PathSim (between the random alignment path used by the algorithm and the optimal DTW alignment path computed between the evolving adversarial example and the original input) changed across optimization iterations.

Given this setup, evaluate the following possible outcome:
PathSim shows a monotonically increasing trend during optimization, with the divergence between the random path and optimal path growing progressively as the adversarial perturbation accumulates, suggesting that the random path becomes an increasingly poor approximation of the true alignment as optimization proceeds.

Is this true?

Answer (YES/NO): NO